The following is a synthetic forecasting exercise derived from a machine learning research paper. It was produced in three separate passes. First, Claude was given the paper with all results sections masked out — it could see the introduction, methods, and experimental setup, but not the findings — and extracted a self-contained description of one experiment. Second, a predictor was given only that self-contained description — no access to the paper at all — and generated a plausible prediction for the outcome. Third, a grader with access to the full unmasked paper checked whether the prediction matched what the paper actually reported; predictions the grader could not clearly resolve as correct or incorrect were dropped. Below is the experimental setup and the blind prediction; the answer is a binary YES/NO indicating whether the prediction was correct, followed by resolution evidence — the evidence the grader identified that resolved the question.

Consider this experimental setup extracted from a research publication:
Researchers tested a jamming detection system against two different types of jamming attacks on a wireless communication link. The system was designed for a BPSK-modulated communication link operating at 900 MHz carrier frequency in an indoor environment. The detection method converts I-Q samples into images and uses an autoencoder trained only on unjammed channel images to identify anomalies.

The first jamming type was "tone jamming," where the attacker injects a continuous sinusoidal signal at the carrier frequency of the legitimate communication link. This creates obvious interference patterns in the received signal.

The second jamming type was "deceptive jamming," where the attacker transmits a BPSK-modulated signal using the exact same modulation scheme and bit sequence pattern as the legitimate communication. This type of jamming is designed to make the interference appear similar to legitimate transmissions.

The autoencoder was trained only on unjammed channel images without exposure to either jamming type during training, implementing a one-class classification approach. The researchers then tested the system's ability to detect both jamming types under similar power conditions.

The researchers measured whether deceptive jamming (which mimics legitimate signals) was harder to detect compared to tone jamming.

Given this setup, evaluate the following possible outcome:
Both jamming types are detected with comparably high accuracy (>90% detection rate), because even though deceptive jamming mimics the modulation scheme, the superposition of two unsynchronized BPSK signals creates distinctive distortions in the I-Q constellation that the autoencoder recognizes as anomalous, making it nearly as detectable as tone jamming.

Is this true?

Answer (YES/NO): YES